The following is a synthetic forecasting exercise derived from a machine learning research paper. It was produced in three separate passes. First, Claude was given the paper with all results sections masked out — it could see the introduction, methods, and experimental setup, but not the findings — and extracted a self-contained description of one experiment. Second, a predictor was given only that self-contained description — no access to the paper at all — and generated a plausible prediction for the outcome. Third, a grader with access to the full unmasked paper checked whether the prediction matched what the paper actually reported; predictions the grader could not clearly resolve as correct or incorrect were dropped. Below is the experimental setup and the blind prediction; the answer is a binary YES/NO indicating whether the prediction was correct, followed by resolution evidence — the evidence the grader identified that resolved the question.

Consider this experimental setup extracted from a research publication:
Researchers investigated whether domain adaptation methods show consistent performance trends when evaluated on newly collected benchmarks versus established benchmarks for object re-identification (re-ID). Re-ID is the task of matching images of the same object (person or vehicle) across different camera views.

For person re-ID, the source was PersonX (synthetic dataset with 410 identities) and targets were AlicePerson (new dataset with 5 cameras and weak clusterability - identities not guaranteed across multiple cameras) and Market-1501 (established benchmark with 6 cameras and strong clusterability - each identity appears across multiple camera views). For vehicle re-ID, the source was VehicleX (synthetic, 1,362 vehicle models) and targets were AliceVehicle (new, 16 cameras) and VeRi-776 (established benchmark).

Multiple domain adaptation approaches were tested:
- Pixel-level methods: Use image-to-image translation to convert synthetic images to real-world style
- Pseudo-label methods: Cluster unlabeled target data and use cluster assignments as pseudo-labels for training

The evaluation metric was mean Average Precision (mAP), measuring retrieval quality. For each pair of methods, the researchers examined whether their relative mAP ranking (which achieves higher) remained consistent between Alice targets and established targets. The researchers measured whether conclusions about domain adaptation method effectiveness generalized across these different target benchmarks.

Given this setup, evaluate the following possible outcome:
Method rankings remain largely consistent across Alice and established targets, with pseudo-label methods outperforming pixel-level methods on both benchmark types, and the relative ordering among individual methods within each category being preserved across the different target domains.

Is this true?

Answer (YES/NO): NO